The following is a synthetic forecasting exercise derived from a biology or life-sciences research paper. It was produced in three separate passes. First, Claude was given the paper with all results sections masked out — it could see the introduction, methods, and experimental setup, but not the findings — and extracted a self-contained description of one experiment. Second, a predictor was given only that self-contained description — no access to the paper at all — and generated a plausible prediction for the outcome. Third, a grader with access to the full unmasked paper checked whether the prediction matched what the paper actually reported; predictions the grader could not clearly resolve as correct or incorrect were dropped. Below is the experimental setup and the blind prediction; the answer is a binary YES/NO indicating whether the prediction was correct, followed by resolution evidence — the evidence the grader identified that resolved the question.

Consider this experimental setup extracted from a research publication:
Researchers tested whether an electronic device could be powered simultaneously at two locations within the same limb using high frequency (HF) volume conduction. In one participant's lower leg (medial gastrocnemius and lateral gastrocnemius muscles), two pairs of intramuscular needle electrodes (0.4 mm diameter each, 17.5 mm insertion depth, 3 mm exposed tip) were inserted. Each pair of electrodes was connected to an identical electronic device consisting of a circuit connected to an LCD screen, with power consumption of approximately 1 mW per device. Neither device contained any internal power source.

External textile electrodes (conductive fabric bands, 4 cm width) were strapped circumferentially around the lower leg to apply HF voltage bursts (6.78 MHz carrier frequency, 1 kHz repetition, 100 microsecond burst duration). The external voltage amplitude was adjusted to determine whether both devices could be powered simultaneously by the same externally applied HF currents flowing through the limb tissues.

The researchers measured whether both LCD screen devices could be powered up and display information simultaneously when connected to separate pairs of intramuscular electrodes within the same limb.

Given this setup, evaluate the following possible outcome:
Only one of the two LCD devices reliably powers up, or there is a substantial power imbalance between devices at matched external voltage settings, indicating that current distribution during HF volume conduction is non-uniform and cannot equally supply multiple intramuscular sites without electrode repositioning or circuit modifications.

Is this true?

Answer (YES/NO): NO